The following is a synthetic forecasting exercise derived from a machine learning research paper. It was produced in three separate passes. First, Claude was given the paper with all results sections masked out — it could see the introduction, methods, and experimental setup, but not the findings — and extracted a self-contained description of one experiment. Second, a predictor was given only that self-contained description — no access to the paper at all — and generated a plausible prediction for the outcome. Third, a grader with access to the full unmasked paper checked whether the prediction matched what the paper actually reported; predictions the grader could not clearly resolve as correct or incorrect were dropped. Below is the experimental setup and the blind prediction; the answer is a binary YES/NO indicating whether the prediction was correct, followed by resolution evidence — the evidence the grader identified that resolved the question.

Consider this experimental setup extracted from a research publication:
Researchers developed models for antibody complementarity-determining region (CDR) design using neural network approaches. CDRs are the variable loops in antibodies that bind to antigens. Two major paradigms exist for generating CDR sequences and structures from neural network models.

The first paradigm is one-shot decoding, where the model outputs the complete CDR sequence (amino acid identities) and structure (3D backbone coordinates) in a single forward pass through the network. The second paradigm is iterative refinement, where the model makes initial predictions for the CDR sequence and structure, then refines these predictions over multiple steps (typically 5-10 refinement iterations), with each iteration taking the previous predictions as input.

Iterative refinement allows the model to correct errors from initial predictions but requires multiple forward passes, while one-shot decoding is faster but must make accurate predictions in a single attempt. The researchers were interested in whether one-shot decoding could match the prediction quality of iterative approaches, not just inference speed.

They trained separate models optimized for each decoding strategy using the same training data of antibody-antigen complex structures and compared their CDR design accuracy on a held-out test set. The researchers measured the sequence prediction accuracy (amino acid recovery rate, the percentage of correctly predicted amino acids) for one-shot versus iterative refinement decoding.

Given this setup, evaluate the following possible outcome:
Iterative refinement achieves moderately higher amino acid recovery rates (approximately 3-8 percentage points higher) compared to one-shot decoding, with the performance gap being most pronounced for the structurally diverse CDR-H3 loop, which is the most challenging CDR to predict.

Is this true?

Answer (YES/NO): NO